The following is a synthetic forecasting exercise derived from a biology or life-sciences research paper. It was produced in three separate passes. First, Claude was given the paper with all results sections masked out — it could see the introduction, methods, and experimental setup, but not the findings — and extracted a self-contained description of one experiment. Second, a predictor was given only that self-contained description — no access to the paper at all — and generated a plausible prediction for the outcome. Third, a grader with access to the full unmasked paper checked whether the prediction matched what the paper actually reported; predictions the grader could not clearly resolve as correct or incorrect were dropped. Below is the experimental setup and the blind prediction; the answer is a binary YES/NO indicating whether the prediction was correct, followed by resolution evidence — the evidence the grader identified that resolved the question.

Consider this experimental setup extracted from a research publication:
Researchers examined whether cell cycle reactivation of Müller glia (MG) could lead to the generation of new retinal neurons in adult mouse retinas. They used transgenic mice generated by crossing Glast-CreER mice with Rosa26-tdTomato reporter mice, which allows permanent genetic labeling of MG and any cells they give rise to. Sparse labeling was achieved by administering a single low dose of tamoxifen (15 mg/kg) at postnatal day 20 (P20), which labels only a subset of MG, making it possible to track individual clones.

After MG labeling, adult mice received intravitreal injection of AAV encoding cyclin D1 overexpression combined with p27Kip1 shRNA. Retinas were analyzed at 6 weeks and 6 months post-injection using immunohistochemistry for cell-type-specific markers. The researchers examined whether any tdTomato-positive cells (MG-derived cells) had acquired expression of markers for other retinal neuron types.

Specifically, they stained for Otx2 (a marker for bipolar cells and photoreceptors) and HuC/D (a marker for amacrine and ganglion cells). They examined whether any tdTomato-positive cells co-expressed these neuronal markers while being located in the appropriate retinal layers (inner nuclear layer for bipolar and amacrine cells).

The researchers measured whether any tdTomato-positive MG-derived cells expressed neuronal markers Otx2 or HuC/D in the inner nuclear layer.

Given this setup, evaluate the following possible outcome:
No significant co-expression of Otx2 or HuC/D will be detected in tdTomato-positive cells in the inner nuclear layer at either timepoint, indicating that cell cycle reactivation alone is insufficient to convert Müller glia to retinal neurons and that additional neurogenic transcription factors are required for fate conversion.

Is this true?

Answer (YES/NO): NO